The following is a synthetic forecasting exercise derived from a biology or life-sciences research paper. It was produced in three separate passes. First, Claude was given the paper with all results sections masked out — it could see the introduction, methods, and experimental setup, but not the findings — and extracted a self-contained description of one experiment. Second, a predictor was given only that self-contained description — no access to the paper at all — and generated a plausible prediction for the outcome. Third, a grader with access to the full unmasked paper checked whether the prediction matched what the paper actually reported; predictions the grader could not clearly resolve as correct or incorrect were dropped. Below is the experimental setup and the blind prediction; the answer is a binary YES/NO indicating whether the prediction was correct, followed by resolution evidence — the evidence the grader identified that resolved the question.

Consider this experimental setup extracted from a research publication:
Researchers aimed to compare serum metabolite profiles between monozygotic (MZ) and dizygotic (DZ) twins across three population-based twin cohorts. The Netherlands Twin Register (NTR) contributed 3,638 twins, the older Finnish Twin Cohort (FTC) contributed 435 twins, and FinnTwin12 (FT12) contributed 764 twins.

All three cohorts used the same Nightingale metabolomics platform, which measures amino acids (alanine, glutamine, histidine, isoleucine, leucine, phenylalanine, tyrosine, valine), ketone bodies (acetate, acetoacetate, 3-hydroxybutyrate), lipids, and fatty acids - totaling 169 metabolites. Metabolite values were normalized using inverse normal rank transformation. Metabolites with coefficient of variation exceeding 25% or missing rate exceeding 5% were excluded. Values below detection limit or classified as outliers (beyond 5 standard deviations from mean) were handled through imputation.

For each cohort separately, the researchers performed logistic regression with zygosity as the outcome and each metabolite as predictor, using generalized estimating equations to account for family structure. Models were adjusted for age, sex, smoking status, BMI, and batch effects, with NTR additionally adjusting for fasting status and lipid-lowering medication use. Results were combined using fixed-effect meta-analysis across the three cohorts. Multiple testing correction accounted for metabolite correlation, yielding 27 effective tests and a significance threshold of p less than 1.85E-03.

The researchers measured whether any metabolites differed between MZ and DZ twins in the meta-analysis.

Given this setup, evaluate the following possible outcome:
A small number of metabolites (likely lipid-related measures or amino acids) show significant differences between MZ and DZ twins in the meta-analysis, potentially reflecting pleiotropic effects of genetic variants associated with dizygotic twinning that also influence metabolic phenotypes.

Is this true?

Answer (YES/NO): NO